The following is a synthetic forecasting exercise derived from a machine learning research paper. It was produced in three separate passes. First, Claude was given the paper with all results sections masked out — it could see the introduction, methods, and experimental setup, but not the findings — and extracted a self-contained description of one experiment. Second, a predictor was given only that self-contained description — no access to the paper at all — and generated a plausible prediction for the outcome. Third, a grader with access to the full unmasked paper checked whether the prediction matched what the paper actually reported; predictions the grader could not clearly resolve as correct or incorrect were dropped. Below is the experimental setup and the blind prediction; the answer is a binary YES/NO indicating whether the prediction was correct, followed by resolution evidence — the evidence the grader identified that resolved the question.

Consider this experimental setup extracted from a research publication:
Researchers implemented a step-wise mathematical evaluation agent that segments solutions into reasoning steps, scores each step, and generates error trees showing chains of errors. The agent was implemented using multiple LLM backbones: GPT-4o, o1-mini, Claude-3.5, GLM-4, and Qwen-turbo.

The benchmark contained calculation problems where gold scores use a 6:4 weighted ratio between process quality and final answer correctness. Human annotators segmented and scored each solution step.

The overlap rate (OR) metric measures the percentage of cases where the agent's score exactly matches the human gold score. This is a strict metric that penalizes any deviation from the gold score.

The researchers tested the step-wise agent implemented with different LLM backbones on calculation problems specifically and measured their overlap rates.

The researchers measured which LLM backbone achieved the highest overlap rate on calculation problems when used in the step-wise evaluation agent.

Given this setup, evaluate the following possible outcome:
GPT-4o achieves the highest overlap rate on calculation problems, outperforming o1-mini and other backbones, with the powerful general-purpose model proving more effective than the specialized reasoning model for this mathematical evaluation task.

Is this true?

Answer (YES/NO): NO